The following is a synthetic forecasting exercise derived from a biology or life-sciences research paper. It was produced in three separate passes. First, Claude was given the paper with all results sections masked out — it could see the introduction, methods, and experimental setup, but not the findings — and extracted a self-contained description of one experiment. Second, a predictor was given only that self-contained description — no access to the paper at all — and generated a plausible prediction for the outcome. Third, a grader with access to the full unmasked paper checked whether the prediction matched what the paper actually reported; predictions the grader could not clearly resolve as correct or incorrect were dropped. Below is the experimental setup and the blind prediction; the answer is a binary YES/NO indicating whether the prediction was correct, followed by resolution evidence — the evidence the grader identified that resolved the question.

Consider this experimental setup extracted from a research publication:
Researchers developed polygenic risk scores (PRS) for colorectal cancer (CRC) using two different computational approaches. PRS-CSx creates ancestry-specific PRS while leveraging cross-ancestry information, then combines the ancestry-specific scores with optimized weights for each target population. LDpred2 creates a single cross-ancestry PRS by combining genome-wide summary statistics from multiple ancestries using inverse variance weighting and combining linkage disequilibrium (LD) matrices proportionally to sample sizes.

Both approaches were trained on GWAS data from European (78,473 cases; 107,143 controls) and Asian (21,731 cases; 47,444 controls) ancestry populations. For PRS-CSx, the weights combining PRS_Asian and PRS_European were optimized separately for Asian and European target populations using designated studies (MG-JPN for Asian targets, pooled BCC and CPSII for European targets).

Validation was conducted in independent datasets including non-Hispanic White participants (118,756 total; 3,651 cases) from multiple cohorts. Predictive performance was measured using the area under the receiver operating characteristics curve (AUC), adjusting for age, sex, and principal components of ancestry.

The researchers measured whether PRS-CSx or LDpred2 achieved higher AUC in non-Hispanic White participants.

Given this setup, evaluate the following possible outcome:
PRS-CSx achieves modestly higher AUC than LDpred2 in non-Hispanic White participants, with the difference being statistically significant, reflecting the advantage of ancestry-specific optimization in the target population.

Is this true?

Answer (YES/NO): NO